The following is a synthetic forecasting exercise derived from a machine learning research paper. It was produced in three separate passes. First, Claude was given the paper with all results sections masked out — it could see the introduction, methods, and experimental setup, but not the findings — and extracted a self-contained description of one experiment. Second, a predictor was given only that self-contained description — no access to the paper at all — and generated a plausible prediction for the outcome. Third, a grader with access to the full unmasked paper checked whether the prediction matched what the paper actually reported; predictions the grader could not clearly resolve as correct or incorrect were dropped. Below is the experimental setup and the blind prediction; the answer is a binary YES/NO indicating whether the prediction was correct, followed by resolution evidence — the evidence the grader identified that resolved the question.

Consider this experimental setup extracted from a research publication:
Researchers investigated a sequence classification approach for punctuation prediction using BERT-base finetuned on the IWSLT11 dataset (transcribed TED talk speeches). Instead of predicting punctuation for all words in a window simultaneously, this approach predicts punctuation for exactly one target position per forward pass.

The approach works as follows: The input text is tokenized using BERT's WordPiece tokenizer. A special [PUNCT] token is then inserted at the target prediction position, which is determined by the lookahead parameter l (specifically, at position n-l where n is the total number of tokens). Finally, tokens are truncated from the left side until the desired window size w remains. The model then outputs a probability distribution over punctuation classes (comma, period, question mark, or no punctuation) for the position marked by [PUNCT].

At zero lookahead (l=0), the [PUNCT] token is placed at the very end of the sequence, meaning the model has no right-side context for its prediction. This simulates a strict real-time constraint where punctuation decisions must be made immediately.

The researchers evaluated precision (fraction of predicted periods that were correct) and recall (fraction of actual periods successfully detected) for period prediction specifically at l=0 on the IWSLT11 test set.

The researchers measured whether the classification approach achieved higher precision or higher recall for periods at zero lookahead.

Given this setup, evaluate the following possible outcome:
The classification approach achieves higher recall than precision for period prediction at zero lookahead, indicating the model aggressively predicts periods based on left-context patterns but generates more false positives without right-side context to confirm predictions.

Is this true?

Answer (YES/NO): YES